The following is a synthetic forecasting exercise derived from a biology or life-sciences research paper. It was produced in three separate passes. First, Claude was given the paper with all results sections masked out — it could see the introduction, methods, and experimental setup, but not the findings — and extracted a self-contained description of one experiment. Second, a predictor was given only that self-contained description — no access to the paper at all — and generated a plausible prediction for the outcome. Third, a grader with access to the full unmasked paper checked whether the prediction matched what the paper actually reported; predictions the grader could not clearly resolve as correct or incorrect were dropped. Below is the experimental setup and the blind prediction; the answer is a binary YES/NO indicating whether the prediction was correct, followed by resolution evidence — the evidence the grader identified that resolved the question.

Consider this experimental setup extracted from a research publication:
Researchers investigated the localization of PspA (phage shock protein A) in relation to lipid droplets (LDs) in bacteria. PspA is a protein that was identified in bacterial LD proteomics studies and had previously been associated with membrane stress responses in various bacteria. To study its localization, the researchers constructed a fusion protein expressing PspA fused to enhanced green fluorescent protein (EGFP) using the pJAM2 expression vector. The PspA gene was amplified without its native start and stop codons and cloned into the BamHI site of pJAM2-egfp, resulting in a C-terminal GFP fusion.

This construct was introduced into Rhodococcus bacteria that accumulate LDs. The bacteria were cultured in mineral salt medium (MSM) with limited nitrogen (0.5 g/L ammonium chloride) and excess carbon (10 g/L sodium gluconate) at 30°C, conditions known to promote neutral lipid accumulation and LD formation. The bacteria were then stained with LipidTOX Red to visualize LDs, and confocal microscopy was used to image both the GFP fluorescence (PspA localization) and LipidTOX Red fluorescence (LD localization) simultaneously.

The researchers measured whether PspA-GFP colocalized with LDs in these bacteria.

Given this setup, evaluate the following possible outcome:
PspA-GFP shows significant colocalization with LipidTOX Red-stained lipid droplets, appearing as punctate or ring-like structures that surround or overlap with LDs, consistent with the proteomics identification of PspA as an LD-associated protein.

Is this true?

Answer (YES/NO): NO